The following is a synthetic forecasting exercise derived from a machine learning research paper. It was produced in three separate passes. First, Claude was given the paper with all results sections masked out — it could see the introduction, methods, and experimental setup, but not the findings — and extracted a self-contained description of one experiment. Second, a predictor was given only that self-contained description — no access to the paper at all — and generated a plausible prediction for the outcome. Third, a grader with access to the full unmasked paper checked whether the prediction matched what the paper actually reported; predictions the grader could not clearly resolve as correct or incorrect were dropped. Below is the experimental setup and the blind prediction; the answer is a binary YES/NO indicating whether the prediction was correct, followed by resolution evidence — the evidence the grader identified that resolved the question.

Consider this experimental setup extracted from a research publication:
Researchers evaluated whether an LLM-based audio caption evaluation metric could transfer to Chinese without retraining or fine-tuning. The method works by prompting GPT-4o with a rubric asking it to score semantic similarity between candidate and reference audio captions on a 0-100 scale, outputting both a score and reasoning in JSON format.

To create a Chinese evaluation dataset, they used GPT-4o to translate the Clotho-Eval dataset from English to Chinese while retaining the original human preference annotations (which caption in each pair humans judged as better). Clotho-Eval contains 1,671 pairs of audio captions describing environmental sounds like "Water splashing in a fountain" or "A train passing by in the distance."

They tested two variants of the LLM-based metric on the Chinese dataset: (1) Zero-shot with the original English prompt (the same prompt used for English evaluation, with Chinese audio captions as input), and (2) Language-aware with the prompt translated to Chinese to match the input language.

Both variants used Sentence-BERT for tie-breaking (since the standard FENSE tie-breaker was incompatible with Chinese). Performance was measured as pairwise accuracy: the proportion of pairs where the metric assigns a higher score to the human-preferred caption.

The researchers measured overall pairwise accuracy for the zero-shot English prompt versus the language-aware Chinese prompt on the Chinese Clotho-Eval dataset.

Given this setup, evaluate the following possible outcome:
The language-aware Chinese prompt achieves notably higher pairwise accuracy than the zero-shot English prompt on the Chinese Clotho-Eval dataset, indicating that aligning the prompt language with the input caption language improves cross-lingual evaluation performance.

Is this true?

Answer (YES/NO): NO